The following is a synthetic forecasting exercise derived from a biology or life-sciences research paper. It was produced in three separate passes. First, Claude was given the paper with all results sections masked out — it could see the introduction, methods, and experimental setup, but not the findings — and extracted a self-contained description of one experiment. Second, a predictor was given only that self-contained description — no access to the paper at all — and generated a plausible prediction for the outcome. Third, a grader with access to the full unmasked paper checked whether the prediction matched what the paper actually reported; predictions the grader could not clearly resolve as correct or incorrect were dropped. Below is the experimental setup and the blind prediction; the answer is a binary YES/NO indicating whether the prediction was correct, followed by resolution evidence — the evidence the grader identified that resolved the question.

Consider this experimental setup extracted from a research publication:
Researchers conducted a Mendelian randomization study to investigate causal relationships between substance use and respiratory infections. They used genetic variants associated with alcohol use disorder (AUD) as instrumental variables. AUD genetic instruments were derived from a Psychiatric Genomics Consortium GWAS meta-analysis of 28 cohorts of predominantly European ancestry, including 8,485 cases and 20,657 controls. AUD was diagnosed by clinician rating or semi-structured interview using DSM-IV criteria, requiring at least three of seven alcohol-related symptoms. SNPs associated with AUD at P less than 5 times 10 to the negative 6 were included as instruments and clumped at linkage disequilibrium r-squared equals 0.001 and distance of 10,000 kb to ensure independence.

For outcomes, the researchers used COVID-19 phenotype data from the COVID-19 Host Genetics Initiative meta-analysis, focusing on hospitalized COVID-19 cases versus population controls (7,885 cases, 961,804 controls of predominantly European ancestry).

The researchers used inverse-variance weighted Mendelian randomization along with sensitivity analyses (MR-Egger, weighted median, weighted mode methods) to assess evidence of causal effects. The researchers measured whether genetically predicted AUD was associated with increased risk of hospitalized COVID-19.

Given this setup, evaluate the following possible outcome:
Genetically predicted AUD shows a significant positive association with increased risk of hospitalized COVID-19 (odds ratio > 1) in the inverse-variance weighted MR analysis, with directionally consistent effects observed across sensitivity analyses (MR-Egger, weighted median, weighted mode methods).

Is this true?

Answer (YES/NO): NO